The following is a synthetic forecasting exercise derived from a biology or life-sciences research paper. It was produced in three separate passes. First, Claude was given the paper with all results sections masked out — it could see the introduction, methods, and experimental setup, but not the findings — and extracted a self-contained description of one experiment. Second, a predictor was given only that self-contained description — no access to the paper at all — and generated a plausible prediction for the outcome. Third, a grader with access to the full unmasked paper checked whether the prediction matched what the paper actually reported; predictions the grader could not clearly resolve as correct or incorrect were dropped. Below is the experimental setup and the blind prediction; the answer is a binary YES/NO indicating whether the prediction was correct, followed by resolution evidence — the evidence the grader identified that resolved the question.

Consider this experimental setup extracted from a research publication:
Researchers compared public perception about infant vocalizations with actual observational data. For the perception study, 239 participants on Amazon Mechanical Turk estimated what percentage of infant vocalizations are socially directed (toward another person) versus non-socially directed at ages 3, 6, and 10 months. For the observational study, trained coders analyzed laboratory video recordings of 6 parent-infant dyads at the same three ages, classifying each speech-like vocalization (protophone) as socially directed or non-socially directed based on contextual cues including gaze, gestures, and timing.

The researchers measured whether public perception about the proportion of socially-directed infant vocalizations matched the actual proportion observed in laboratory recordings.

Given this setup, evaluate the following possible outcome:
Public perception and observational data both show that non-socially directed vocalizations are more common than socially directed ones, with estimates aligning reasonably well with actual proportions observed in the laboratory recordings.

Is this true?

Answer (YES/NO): NO